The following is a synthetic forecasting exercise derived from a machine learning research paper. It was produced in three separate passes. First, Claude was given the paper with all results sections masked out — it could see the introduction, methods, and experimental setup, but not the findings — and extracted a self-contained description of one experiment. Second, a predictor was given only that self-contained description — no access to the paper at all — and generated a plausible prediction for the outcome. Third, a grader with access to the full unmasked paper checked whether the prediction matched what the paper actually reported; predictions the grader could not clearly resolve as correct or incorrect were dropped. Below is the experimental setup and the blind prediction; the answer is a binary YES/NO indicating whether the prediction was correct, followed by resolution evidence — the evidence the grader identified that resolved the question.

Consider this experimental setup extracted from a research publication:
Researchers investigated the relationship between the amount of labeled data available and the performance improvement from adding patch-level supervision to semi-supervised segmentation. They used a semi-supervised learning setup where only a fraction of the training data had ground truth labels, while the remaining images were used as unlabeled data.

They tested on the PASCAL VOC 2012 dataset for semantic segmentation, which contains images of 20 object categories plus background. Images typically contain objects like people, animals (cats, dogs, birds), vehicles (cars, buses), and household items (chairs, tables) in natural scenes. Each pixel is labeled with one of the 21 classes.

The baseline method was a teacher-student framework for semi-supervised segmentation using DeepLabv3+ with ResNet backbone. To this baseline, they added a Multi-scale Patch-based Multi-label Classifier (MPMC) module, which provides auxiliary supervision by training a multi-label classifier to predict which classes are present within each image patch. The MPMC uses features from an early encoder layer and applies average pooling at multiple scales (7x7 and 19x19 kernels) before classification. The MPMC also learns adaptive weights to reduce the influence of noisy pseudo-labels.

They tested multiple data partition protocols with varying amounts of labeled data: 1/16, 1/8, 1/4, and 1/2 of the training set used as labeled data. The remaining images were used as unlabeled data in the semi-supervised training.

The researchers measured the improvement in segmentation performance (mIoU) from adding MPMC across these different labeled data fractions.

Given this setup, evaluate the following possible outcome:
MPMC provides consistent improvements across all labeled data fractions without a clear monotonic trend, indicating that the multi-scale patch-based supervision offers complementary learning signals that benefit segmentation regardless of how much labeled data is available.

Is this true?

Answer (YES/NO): NO